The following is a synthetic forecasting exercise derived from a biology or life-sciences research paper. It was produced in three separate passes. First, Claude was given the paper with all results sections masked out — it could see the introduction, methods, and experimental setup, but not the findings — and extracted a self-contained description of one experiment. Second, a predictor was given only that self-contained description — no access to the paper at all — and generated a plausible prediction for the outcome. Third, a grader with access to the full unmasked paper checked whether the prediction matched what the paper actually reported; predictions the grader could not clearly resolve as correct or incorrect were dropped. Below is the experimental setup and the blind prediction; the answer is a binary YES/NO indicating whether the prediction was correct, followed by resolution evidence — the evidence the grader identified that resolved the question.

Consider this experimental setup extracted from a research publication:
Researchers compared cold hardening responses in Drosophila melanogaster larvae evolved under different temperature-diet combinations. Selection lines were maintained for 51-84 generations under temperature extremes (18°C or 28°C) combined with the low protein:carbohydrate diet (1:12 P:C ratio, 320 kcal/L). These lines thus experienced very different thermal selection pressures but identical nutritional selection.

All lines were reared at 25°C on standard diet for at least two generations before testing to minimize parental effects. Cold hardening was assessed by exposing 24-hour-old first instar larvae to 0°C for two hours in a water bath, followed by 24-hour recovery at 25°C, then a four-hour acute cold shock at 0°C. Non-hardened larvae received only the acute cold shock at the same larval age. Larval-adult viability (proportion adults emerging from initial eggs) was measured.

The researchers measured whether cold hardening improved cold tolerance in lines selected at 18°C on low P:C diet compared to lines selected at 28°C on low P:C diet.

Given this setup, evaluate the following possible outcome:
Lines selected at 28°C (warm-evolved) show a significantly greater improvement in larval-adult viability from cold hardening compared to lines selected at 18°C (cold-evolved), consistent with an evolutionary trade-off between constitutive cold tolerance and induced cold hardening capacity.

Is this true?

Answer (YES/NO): NO